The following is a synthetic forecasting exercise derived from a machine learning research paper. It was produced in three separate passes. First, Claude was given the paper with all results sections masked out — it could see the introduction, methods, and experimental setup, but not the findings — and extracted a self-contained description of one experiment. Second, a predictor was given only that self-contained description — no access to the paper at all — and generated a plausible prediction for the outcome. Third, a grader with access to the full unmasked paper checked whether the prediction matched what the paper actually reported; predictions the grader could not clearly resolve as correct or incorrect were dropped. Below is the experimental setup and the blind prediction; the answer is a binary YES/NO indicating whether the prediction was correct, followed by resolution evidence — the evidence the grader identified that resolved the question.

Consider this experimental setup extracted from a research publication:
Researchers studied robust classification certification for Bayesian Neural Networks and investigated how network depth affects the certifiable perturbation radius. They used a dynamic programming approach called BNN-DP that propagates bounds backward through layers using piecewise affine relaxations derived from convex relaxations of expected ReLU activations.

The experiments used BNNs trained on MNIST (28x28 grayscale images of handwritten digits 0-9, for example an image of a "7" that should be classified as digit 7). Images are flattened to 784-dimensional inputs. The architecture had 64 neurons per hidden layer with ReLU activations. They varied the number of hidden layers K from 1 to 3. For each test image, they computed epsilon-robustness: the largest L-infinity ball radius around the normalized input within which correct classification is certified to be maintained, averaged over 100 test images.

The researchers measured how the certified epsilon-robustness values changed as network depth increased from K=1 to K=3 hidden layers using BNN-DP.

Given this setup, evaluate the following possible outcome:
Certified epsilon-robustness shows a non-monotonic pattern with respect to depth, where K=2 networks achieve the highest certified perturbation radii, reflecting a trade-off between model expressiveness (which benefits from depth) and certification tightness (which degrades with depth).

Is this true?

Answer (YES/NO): NO